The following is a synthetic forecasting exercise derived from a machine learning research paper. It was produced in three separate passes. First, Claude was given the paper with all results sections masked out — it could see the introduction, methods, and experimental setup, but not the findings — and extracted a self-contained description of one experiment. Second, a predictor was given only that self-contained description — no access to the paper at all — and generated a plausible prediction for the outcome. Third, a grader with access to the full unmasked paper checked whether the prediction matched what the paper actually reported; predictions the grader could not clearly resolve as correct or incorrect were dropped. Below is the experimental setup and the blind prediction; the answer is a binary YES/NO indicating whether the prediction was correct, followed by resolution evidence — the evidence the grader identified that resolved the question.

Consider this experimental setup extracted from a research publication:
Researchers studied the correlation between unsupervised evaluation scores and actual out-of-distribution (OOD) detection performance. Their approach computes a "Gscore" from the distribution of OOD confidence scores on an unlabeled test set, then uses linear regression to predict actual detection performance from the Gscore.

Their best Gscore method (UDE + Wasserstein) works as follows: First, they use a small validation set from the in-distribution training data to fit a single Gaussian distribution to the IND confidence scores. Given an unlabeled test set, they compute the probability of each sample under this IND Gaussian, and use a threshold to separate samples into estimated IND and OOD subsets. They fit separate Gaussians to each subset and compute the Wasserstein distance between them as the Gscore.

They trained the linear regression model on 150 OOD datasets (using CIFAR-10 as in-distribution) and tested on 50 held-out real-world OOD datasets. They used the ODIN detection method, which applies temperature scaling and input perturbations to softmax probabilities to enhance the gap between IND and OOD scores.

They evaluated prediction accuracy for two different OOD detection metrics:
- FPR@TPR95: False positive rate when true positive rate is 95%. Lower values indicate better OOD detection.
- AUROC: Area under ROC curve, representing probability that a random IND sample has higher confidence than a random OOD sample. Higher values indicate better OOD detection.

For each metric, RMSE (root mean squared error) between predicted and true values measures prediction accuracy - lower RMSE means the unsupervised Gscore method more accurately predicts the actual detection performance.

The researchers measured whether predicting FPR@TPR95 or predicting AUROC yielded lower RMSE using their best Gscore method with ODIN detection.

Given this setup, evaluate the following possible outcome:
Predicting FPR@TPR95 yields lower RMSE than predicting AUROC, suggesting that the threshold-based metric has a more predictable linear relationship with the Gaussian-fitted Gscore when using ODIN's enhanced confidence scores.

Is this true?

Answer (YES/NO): NO